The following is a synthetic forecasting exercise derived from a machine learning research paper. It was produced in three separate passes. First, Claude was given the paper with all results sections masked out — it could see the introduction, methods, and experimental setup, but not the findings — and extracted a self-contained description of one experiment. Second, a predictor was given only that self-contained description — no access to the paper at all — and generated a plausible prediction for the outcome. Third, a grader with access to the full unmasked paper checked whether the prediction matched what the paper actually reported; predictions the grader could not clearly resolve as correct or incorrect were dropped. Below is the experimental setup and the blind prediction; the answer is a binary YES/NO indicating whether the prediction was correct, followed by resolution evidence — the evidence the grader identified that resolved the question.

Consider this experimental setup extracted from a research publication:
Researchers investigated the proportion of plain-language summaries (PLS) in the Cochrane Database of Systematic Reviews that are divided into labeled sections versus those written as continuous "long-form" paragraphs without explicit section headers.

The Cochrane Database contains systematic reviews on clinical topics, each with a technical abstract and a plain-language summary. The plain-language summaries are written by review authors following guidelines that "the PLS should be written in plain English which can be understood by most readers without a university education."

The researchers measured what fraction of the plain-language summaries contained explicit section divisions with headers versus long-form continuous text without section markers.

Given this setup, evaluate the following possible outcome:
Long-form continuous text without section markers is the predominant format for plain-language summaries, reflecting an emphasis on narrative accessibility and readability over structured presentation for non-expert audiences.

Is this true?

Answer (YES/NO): YES